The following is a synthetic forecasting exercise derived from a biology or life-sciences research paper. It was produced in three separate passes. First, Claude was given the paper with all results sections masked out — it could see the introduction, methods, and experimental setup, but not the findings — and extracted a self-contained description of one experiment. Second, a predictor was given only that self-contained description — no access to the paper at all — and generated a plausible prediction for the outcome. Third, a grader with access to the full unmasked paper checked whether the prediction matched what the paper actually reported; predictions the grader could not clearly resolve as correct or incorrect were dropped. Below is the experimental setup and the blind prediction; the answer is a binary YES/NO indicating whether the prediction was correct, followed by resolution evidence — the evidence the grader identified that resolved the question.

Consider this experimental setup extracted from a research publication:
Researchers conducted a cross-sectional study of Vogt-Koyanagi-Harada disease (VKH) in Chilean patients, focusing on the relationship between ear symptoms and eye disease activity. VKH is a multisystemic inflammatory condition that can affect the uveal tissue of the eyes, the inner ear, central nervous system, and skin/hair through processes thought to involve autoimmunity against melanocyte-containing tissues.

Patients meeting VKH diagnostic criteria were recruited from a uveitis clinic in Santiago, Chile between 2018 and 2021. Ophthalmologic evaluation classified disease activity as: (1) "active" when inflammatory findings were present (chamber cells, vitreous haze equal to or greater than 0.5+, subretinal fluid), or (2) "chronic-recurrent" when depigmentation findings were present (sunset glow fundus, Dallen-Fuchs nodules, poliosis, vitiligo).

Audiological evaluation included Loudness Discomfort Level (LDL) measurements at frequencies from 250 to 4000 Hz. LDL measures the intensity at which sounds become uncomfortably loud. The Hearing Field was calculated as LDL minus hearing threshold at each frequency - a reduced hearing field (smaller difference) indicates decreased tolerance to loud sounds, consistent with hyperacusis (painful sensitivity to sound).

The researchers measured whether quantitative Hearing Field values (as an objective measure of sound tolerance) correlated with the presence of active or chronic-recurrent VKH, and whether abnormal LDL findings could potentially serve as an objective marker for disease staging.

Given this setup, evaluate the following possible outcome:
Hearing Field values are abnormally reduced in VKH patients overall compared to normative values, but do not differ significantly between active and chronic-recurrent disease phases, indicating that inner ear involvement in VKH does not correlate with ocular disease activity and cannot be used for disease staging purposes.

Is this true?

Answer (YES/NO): NO